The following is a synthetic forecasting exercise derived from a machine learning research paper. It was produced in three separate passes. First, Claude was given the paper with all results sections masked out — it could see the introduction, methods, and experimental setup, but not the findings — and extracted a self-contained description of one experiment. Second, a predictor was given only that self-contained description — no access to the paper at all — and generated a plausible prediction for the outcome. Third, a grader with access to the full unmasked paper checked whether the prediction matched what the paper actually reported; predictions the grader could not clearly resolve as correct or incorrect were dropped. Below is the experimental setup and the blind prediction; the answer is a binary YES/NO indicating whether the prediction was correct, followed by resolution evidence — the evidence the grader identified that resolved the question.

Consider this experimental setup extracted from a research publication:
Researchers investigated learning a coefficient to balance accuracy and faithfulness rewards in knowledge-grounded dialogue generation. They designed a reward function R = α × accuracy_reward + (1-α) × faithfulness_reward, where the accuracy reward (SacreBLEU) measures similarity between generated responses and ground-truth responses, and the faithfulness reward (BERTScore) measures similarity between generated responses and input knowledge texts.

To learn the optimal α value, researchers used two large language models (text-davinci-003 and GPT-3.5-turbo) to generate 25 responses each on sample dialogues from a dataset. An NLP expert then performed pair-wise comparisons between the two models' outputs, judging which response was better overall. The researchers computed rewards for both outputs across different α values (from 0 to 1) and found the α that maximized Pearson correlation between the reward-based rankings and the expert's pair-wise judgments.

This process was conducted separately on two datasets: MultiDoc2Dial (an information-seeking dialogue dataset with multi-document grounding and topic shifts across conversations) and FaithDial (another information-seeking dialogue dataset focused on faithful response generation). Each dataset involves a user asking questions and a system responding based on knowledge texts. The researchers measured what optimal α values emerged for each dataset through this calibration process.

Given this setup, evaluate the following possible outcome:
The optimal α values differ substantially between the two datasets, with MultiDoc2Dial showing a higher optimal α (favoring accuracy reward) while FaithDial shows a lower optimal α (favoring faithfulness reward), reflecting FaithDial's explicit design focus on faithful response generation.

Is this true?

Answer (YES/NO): NO